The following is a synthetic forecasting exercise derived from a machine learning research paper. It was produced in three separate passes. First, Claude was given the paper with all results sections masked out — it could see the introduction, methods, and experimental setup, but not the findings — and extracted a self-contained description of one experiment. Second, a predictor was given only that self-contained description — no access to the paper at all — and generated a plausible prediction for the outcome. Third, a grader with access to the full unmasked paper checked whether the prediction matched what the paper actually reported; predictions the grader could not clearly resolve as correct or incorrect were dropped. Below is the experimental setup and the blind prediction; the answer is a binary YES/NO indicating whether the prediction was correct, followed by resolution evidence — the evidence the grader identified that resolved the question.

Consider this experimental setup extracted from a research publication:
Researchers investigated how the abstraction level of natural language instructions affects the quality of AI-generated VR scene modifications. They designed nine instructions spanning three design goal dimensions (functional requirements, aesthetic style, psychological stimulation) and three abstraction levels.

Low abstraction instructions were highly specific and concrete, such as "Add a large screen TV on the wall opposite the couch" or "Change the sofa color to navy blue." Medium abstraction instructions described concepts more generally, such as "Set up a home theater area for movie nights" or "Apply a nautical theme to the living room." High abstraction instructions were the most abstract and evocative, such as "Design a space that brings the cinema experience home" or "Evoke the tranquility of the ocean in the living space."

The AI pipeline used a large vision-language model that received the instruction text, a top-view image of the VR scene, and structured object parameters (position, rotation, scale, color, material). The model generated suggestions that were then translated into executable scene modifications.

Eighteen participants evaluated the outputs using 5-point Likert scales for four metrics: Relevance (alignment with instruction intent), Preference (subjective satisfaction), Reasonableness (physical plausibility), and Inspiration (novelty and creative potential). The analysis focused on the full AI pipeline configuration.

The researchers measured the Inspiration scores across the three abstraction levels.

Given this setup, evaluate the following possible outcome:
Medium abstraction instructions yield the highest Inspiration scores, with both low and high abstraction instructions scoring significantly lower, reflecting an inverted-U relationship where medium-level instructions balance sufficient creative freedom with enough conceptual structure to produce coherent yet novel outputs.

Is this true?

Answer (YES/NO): NO